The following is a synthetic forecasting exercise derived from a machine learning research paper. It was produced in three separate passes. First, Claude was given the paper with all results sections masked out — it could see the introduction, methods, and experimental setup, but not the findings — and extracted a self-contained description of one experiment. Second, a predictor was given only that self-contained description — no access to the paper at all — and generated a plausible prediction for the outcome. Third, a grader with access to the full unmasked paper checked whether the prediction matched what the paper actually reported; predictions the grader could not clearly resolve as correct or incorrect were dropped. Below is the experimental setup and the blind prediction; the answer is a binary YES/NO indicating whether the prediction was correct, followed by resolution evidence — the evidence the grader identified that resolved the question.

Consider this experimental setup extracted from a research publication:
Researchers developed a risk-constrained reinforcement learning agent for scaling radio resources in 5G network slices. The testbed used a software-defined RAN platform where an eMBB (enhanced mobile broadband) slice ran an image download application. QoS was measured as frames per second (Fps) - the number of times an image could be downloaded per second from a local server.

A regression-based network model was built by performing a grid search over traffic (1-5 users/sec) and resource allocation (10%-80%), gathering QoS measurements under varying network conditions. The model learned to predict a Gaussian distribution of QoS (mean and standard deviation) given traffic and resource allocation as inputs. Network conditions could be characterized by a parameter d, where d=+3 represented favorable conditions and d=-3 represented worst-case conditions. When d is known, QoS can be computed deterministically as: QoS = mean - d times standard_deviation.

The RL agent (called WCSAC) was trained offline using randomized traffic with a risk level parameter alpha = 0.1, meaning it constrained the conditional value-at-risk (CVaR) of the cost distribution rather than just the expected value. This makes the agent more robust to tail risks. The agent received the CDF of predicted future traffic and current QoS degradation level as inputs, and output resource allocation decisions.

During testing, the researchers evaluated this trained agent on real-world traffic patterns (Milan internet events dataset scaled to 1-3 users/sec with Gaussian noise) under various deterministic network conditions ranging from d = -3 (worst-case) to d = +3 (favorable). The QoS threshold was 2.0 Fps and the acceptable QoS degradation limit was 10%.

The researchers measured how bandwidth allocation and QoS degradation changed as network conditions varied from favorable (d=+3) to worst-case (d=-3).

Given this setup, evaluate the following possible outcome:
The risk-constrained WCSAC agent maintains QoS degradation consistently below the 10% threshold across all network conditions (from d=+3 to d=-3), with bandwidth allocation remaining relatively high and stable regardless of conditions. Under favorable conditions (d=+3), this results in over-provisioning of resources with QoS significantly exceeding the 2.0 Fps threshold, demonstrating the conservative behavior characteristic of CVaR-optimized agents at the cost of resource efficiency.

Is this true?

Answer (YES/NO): NO